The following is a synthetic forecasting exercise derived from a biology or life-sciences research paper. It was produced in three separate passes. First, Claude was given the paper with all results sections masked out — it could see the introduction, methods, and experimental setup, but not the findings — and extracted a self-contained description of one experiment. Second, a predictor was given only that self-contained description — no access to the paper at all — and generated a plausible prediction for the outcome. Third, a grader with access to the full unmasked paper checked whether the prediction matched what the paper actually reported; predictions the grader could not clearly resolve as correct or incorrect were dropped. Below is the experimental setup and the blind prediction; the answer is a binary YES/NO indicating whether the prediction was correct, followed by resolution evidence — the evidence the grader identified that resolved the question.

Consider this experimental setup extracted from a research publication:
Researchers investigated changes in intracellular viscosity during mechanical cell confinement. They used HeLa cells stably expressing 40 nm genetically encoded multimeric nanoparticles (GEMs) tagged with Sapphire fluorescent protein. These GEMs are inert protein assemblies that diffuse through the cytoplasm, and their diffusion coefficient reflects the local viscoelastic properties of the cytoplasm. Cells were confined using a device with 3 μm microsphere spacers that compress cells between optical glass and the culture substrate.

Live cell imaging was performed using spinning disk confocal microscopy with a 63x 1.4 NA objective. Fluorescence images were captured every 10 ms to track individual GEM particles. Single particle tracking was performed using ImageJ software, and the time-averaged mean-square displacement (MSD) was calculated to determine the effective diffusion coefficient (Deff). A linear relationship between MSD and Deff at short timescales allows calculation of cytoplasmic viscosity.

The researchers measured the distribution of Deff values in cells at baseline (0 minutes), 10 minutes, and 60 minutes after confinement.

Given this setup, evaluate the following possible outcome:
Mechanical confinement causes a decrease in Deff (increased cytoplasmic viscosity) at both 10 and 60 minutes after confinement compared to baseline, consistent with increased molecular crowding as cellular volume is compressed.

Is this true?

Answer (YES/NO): YES